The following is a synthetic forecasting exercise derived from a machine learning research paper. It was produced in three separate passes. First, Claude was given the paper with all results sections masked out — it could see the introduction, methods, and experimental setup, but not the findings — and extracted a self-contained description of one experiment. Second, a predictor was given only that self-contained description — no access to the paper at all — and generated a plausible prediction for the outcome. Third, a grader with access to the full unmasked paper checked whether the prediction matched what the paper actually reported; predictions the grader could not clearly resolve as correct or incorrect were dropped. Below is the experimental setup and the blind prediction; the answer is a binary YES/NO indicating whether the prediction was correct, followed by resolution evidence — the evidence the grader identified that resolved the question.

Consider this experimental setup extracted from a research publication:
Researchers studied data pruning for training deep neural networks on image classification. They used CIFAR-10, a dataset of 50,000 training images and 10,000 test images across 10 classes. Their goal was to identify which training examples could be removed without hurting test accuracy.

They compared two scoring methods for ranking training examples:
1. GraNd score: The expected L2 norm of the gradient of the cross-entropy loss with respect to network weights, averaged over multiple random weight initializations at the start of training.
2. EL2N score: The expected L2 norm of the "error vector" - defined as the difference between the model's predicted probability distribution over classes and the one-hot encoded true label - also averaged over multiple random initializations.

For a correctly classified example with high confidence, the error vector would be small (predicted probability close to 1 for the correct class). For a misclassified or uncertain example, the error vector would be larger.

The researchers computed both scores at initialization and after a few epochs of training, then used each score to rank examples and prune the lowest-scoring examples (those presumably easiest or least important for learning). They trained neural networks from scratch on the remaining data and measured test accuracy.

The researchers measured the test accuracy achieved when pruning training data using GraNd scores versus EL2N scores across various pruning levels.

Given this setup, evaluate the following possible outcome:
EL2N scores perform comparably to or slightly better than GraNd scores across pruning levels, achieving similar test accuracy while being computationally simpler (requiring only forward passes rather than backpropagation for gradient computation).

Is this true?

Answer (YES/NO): YES